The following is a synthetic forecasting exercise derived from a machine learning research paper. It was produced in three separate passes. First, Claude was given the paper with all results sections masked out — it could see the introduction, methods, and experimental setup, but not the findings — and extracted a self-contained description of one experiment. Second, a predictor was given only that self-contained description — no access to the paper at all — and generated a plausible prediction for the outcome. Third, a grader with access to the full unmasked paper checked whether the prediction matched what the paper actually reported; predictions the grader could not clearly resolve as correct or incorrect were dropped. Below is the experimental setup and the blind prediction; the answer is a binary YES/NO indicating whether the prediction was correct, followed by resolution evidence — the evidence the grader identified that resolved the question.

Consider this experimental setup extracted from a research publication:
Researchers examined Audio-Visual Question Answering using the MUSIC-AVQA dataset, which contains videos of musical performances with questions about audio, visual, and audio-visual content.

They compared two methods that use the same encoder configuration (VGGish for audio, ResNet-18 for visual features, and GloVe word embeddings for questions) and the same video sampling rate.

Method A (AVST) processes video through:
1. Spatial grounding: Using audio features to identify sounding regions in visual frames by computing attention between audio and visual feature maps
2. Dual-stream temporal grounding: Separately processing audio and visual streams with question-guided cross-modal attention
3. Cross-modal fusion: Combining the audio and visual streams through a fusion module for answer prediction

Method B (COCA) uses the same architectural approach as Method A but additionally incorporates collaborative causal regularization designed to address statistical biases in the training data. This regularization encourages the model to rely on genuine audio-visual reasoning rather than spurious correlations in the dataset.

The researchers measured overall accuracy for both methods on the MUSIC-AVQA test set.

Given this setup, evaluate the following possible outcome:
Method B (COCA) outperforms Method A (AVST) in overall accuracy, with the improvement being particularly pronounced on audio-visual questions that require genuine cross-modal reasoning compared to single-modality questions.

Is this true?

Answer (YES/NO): NO